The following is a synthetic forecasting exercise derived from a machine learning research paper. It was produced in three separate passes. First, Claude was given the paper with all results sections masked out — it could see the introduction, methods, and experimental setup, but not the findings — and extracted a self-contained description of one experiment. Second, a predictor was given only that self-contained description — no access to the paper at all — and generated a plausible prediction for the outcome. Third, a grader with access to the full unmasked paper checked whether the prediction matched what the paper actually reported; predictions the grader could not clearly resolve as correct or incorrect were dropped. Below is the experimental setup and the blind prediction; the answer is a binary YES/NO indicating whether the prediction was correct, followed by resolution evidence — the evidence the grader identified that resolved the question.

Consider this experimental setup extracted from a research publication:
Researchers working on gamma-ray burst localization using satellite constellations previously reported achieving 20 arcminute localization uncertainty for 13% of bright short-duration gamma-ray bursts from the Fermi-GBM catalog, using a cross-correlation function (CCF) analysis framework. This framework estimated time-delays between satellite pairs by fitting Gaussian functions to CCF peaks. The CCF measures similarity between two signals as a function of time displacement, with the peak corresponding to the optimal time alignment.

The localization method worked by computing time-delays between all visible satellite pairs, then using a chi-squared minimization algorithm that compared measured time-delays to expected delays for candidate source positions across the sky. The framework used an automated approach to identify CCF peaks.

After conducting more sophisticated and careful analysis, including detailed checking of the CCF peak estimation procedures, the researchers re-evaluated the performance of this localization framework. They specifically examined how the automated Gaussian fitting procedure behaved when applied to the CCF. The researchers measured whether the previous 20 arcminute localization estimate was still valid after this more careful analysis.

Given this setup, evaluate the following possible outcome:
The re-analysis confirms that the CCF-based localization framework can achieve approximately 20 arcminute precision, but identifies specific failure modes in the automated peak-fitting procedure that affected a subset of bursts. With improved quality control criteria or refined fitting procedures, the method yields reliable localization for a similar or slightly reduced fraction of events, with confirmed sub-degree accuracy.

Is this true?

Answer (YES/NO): NO